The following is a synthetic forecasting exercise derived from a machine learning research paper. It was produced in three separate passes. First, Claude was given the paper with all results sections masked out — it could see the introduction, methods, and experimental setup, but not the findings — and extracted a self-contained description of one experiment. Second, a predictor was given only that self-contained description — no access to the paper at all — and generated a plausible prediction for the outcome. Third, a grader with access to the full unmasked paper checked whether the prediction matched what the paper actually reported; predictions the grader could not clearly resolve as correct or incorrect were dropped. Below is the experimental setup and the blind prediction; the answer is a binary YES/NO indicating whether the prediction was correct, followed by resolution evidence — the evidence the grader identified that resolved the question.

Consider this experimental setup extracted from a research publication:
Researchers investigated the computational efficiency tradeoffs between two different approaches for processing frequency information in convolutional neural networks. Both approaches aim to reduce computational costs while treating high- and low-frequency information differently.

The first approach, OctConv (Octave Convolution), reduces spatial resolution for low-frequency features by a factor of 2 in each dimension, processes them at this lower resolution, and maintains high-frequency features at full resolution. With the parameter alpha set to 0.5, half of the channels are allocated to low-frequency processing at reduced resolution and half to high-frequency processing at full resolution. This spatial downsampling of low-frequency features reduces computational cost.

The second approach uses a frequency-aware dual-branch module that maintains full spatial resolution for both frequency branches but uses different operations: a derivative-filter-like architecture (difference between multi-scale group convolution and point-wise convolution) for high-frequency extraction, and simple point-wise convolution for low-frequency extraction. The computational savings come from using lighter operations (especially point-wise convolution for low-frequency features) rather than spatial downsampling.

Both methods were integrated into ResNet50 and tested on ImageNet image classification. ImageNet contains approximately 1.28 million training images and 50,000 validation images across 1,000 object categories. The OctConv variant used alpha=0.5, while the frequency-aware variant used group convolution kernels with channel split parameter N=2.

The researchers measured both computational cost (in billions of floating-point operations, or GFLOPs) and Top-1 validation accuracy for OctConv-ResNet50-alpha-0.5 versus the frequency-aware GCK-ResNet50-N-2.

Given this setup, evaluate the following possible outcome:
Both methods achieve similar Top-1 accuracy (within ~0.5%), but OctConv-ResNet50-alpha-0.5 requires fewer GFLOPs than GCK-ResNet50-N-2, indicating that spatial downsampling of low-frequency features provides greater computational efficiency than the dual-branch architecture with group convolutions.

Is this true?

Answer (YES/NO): NO